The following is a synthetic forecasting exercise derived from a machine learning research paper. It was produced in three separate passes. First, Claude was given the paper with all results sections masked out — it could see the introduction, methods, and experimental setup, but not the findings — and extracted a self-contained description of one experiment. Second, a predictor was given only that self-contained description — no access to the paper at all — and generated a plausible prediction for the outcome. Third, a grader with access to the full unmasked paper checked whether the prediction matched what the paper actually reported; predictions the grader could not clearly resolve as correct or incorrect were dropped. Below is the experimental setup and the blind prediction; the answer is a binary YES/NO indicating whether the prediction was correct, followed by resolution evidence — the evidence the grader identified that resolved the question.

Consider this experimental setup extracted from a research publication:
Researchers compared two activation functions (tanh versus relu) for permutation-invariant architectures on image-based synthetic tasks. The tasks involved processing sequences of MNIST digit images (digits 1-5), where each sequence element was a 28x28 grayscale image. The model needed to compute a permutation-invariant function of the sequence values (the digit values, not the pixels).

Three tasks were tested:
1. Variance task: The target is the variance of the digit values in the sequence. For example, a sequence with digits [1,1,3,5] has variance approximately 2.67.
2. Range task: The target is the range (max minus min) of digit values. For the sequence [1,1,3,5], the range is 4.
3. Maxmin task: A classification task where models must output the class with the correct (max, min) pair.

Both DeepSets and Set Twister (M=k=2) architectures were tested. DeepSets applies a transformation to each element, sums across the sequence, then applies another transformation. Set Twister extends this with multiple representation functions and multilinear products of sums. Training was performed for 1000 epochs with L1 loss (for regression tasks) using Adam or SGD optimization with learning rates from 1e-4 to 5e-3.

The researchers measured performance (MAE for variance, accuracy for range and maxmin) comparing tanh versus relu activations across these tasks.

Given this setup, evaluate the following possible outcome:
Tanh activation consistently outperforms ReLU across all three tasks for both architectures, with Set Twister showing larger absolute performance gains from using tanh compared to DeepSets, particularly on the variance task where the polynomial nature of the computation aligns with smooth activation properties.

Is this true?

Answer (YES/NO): NO